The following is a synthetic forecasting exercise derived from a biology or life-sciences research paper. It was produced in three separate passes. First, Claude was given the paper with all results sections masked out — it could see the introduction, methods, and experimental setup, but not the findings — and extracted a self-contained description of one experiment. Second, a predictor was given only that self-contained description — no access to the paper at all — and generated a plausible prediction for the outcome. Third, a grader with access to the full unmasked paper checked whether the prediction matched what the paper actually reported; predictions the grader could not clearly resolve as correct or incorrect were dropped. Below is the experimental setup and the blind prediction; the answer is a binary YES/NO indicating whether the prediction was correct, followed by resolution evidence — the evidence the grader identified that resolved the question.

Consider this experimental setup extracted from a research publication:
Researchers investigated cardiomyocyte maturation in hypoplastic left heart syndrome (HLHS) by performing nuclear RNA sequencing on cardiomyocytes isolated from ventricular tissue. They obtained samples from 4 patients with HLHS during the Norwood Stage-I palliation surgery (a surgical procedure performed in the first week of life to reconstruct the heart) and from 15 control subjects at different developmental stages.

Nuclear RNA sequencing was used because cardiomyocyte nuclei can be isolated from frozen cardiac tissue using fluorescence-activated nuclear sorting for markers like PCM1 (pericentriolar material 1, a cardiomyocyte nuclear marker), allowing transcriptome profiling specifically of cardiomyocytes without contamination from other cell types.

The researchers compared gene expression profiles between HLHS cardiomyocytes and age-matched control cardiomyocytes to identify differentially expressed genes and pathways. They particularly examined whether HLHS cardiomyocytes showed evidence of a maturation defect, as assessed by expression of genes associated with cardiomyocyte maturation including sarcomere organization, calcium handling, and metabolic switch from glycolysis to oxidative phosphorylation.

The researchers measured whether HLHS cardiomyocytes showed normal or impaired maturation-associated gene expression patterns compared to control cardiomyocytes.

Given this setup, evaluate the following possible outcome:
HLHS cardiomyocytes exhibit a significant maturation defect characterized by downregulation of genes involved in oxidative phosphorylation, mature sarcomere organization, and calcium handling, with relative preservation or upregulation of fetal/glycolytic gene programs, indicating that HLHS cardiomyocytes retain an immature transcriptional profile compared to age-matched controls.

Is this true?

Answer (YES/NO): YES